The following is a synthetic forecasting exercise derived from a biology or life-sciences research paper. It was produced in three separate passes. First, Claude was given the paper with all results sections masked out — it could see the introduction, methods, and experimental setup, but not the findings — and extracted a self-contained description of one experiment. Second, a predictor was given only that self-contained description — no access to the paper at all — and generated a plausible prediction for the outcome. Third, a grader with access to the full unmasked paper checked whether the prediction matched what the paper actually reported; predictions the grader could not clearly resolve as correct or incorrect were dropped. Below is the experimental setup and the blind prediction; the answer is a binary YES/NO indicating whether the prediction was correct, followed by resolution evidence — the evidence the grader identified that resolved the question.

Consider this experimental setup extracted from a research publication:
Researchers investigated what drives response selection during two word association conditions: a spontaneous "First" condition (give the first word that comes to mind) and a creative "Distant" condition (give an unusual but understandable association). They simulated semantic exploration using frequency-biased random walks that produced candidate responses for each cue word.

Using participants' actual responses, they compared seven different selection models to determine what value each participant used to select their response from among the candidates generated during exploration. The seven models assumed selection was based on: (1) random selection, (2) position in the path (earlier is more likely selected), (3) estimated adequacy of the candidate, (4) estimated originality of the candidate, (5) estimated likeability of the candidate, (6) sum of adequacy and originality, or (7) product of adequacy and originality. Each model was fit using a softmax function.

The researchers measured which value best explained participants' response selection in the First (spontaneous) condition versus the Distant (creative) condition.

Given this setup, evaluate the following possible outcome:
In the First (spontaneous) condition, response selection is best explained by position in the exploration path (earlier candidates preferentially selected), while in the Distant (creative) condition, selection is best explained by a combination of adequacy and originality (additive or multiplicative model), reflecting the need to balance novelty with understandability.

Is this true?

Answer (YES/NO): NO